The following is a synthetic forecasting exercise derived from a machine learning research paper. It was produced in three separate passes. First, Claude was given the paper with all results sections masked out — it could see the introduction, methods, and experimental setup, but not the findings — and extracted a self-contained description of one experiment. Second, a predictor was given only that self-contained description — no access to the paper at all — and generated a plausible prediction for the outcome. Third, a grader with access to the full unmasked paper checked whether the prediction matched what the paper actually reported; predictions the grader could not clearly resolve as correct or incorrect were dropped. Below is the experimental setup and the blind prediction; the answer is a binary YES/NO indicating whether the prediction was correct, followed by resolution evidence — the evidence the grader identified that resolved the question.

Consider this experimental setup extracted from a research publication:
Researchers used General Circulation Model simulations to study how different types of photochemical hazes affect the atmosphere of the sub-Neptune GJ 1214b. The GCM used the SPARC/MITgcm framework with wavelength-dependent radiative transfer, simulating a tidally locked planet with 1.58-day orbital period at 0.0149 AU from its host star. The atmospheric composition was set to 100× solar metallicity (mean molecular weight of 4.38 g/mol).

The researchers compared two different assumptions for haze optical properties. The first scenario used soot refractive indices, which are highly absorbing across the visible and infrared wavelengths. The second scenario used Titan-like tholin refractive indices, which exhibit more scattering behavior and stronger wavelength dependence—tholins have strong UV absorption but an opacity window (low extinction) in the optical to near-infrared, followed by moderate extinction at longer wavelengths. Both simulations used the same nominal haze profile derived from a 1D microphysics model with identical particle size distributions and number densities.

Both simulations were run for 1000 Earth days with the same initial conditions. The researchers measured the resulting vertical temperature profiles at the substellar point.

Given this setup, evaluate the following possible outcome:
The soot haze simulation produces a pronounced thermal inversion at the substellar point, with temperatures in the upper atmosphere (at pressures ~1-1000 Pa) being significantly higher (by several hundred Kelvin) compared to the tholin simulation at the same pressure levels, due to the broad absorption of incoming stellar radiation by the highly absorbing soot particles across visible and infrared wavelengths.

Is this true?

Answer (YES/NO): NO